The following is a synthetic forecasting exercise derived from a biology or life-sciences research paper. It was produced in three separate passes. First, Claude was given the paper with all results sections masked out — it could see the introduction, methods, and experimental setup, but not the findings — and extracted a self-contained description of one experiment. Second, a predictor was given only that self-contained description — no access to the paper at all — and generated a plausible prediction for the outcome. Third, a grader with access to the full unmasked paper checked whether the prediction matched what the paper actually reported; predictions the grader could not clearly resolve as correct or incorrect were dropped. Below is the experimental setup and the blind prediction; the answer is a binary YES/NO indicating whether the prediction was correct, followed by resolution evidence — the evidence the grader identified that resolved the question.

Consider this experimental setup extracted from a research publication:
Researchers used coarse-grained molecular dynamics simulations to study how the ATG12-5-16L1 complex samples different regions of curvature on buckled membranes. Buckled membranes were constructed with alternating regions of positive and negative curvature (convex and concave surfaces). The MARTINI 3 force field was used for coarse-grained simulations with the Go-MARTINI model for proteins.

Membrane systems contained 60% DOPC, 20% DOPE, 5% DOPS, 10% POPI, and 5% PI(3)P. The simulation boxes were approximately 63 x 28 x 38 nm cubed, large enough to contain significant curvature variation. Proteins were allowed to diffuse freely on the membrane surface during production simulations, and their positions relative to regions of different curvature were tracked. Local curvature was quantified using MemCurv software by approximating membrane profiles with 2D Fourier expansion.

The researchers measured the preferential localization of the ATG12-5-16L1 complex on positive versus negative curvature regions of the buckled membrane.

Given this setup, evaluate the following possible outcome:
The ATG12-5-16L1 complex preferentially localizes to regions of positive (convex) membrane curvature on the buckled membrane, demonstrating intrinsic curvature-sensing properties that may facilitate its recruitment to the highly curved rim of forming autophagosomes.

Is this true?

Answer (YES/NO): YES